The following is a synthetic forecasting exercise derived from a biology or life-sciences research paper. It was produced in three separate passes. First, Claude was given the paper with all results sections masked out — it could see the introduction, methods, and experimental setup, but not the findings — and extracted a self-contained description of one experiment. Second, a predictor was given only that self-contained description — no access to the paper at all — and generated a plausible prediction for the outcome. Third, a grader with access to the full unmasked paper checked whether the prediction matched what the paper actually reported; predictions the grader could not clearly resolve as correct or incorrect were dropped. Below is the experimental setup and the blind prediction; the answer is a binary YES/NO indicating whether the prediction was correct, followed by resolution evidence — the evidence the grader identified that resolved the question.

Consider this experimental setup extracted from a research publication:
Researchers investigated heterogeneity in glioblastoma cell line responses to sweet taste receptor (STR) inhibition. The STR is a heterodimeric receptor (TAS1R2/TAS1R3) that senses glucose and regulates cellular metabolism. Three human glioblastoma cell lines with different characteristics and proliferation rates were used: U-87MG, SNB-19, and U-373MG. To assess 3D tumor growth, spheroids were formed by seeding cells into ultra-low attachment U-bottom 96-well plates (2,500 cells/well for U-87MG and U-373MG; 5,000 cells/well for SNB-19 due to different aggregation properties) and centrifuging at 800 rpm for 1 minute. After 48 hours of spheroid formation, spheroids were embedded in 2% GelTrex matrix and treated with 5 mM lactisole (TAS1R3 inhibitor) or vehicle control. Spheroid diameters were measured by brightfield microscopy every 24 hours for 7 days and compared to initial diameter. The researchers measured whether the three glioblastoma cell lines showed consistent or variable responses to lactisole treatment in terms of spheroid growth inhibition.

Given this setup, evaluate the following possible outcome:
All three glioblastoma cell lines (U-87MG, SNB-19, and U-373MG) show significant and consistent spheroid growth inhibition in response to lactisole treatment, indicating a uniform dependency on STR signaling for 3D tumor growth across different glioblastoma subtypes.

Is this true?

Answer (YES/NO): NO